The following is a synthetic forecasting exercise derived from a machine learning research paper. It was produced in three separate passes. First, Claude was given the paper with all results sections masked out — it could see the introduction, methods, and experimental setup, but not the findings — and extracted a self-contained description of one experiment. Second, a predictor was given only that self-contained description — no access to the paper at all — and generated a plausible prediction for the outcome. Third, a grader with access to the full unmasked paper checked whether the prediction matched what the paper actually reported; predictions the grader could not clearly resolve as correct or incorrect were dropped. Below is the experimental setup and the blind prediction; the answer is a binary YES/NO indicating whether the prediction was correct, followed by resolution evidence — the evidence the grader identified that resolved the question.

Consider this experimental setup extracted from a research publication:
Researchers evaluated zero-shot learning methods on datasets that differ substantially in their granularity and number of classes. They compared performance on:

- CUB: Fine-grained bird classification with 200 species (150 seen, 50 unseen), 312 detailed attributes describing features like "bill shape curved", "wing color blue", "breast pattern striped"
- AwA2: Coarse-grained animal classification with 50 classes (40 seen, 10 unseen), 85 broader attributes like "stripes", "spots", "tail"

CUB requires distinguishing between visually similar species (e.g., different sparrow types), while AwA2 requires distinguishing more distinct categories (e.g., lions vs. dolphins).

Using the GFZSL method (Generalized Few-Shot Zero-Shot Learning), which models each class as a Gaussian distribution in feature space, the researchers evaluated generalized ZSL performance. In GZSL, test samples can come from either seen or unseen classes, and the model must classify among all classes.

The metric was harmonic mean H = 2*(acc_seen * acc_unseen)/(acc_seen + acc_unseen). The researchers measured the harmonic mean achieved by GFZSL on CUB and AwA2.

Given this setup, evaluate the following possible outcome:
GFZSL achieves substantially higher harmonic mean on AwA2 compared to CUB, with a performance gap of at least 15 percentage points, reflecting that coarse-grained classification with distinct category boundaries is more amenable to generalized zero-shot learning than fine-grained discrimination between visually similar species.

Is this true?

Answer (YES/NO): NO